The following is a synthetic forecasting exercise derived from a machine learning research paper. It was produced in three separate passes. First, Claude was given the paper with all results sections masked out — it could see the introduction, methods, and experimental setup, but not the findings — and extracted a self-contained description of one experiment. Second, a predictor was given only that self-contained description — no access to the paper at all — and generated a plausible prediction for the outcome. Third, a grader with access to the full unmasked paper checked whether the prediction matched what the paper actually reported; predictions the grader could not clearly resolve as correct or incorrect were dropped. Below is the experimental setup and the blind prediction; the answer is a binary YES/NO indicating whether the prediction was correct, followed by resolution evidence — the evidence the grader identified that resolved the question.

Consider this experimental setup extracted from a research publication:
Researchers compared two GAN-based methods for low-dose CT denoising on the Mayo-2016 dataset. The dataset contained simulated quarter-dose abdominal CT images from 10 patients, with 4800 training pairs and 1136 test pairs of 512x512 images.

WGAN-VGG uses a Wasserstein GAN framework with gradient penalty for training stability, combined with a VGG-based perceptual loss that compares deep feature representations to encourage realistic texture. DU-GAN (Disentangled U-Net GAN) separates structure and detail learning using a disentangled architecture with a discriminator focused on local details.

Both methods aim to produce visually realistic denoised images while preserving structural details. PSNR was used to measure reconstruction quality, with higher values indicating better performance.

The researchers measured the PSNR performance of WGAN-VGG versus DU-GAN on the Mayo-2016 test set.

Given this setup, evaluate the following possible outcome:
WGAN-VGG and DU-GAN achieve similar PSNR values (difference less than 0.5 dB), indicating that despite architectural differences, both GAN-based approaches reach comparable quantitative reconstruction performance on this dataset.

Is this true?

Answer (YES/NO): NO